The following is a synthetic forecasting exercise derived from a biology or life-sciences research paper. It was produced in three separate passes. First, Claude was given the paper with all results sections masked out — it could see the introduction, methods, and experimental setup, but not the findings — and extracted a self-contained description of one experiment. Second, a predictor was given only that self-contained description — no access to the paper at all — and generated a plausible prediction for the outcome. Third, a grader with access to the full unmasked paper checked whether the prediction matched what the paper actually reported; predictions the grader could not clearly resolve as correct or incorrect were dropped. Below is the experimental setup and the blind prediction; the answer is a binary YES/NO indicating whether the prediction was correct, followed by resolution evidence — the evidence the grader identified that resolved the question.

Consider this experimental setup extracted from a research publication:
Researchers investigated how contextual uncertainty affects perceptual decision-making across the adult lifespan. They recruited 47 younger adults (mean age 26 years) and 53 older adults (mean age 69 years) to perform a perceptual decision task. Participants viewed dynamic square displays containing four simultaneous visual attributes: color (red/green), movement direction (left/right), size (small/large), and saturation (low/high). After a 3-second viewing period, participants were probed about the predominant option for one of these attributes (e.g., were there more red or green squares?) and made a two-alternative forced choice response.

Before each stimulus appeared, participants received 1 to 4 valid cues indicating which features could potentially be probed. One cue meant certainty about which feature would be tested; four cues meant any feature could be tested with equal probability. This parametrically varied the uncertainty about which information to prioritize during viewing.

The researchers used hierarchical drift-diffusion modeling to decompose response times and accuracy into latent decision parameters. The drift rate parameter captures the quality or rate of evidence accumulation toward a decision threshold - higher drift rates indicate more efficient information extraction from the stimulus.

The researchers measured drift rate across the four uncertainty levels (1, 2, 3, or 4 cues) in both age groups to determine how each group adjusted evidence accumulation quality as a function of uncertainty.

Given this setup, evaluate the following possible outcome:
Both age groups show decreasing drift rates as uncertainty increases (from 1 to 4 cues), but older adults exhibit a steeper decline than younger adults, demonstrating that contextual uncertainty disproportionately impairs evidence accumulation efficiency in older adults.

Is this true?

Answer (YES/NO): NO